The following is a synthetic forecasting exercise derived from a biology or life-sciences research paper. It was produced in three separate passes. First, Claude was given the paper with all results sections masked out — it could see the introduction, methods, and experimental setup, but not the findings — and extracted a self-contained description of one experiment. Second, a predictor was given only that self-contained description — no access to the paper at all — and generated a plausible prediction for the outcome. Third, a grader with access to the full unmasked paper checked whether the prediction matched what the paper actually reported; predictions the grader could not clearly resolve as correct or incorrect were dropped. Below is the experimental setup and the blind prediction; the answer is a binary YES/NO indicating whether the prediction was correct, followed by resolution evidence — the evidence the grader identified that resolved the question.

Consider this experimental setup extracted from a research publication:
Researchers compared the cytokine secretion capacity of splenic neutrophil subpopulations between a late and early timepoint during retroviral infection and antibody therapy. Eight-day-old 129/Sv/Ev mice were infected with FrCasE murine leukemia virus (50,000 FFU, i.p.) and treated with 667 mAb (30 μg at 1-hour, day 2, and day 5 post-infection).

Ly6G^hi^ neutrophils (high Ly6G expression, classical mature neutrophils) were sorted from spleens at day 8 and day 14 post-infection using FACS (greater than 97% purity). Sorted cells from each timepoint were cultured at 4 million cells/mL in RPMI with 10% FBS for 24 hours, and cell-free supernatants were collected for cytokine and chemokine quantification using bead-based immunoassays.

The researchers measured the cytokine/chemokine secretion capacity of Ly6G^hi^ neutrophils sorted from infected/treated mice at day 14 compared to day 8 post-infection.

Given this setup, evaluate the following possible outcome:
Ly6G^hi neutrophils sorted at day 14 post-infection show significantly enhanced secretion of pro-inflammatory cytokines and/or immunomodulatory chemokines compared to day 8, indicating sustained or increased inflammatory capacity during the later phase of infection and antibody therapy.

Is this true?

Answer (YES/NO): NO